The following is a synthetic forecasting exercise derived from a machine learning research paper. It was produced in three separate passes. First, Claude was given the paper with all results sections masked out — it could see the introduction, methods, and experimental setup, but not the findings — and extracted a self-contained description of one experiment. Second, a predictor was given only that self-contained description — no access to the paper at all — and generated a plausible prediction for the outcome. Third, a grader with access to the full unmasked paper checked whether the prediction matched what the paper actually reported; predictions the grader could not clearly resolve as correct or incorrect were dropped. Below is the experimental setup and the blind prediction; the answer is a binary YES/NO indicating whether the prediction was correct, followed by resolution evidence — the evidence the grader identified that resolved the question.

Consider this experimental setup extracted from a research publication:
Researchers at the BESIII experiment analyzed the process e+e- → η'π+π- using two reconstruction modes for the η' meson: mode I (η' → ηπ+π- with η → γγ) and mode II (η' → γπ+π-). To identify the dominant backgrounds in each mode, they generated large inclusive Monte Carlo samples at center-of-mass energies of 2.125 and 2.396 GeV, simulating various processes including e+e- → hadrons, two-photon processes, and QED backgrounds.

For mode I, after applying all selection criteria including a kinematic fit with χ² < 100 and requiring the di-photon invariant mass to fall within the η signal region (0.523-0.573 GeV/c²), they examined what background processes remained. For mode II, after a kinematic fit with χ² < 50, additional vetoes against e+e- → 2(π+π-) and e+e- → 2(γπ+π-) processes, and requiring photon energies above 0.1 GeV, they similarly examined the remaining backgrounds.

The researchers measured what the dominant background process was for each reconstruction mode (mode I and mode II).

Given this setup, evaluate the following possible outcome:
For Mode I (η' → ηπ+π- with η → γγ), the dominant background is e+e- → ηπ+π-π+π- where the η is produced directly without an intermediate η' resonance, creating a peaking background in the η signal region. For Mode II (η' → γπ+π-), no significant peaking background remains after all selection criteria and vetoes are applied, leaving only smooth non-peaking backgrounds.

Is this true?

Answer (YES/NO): NO